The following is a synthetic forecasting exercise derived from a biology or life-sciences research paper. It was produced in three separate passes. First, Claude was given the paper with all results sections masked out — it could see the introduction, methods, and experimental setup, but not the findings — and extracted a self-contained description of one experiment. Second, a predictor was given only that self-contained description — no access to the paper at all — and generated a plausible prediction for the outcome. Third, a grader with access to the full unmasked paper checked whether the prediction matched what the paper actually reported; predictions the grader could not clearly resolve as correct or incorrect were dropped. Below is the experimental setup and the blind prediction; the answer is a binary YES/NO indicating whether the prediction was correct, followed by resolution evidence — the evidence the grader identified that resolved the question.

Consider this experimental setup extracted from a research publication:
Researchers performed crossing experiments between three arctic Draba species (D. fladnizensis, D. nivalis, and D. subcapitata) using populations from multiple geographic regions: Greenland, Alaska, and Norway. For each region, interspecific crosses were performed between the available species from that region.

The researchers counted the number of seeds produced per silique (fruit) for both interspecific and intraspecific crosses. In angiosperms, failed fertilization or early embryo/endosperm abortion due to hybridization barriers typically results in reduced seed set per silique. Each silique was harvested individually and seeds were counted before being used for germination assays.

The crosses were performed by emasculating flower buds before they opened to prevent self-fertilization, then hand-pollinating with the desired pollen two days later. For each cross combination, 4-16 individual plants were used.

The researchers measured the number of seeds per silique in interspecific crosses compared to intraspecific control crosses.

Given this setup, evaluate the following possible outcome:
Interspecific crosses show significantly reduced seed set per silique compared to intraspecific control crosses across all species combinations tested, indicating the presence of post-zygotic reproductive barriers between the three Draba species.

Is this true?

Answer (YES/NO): NO